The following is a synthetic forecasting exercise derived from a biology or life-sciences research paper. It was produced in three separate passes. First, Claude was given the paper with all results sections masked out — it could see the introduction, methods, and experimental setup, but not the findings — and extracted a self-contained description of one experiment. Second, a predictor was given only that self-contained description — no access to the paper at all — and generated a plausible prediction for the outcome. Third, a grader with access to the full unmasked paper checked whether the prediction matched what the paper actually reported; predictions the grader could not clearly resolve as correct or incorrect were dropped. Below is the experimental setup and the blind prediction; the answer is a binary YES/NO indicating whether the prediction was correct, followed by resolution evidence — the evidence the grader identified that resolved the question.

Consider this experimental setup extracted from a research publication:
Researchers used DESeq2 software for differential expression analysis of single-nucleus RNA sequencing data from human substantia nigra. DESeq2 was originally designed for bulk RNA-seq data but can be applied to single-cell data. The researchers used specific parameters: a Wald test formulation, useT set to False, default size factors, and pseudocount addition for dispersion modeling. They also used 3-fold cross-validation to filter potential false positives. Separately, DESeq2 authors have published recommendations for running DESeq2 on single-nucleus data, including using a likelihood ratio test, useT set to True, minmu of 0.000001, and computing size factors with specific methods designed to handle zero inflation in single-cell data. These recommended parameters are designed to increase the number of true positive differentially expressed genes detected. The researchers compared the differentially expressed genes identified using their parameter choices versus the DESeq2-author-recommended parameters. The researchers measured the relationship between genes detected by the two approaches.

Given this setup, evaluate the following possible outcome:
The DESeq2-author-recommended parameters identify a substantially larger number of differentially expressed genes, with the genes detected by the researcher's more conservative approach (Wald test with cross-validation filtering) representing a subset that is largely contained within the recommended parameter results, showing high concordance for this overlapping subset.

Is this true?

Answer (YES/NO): YES